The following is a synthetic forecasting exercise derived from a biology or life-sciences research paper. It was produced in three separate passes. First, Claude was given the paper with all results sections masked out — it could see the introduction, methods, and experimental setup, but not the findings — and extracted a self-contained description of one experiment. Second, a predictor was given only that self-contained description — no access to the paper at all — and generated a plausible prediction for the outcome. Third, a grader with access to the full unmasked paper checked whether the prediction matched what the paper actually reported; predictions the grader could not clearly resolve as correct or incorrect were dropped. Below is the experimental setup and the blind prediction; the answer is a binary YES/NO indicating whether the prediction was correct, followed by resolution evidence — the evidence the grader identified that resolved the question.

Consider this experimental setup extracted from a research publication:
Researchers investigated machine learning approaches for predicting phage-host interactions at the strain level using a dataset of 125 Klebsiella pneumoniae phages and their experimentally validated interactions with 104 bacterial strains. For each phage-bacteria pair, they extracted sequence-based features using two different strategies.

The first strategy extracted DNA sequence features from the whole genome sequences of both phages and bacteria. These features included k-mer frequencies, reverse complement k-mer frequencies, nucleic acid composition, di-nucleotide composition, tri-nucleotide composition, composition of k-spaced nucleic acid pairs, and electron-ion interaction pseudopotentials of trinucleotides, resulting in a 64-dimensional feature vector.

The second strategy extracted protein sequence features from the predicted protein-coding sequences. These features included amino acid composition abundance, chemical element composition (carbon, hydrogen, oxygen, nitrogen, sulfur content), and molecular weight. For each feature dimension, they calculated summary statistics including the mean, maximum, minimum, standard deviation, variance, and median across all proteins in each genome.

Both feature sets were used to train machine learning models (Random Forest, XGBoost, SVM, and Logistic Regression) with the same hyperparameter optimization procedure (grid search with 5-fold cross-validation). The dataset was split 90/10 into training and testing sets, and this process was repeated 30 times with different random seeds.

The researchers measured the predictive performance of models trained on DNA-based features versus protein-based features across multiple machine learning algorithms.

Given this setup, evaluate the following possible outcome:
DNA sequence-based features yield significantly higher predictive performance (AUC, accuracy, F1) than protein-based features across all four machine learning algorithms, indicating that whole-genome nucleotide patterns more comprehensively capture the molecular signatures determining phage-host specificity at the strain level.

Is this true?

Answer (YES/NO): NO